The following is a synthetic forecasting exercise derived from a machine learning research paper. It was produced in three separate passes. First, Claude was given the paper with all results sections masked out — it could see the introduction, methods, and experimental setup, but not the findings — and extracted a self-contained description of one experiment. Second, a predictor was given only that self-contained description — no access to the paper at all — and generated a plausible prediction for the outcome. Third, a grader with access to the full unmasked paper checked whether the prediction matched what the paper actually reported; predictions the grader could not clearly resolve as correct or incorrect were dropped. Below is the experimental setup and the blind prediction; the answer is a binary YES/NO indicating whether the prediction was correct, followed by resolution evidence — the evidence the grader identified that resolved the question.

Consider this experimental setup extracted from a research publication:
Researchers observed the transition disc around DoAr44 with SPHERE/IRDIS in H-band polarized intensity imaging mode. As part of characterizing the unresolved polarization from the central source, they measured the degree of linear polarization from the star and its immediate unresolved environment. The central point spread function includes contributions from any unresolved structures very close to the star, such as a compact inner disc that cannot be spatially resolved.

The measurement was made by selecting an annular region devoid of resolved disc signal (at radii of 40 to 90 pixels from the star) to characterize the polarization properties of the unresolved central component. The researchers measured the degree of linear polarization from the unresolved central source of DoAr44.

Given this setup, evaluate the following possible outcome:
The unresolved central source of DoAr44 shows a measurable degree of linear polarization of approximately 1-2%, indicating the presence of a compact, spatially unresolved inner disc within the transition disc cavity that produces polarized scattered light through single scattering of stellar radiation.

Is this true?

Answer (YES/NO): YES